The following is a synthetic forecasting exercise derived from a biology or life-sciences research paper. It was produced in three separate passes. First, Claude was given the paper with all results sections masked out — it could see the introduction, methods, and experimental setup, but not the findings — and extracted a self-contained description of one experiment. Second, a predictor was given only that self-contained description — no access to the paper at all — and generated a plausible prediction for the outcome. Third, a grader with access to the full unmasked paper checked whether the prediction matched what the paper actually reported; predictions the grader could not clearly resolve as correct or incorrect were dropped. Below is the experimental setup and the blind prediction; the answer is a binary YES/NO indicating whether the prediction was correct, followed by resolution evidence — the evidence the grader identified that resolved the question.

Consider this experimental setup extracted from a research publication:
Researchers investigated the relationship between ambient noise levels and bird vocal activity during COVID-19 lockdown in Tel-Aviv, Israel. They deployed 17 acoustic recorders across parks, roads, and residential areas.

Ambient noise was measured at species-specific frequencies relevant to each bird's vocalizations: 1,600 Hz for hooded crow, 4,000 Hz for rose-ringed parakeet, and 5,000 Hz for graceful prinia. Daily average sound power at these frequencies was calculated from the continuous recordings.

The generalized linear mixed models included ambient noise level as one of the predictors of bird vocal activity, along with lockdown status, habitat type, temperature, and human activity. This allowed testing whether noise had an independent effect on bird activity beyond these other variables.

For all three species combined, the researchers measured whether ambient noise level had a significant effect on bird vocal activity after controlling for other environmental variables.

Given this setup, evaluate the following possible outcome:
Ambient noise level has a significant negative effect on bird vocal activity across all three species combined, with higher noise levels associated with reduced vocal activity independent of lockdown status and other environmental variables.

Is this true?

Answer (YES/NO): YES